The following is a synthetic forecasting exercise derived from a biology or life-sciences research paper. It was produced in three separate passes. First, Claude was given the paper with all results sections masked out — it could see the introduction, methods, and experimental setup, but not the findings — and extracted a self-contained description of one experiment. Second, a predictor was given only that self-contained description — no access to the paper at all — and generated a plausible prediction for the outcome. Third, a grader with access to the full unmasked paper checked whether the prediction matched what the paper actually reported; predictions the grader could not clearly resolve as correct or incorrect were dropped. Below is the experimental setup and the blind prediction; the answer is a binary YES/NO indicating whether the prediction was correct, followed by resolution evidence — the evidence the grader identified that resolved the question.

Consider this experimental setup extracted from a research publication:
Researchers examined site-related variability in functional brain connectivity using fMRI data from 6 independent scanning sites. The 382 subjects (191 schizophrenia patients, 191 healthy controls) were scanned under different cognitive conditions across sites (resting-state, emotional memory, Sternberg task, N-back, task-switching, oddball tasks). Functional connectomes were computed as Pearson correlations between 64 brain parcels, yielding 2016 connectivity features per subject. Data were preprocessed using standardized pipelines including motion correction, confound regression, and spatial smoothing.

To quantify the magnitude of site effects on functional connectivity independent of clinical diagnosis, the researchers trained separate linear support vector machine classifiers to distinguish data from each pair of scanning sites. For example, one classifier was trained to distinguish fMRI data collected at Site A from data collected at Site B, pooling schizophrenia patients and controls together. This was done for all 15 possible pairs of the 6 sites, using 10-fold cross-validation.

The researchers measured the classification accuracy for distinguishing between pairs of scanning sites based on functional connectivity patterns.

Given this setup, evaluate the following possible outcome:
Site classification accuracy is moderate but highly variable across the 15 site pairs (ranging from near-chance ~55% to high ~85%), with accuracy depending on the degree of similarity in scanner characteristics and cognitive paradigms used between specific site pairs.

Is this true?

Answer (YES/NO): NO